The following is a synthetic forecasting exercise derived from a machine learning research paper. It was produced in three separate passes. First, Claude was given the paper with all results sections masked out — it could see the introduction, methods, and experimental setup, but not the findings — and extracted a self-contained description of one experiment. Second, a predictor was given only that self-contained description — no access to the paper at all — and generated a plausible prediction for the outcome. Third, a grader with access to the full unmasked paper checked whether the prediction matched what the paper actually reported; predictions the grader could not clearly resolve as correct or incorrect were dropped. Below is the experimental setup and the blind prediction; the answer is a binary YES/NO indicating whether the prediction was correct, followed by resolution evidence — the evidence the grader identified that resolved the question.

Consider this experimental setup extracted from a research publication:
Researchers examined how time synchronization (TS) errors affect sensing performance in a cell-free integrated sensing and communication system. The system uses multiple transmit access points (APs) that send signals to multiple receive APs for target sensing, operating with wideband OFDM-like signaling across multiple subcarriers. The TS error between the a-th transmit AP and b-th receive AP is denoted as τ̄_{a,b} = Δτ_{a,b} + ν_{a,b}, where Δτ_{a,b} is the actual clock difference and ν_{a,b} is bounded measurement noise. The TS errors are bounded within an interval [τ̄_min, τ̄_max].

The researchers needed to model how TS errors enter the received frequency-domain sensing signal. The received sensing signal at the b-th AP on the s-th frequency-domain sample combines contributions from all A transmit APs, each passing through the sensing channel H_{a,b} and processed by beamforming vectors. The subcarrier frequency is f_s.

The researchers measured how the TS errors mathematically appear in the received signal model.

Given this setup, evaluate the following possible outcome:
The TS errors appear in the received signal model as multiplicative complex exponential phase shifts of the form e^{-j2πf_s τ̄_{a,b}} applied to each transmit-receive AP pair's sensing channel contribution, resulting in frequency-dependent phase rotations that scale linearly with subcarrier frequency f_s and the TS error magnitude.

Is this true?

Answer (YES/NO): NO